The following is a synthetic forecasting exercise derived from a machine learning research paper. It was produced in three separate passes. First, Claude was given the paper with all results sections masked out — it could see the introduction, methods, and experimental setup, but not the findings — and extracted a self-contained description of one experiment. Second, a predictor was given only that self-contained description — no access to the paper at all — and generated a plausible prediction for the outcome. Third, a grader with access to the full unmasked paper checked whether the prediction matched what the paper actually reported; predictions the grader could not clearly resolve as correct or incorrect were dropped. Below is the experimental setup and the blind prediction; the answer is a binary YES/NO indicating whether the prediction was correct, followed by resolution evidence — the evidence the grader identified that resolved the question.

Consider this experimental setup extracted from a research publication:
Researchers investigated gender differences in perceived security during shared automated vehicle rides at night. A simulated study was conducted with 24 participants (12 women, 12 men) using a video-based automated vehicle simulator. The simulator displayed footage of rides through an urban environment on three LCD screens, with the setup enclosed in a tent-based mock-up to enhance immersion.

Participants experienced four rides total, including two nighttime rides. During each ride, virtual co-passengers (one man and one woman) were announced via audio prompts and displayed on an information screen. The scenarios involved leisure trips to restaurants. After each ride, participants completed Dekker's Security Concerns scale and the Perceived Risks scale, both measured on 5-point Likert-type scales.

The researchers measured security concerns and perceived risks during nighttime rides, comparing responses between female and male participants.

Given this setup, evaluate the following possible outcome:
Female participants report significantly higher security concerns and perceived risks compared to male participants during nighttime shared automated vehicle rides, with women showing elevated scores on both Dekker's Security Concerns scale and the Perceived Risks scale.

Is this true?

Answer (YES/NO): NO